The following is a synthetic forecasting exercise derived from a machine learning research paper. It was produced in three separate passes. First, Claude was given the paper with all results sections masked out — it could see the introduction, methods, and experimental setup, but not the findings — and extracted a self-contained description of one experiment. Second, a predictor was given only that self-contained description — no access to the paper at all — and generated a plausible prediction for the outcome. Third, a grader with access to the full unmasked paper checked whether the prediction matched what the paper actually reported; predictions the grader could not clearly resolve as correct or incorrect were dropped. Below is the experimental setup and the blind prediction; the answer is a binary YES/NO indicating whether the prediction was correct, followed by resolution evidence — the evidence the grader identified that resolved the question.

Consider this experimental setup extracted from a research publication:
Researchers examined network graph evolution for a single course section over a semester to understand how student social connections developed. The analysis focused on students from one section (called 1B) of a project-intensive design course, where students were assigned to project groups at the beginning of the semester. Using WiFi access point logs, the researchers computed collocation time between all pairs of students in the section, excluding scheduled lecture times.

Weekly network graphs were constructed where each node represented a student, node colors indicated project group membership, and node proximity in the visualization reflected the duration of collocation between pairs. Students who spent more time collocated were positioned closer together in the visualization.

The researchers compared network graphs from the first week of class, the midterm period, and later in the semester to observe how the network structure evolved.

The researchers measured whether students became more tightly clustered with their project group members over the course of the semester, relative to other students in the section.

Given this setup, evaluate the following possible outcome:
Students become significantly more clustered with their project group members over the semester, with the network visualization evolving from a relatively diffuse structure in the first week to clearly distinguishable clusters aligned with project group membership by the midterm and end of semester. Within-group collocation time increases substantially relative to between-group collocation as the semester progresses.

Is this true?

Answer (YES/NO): NO